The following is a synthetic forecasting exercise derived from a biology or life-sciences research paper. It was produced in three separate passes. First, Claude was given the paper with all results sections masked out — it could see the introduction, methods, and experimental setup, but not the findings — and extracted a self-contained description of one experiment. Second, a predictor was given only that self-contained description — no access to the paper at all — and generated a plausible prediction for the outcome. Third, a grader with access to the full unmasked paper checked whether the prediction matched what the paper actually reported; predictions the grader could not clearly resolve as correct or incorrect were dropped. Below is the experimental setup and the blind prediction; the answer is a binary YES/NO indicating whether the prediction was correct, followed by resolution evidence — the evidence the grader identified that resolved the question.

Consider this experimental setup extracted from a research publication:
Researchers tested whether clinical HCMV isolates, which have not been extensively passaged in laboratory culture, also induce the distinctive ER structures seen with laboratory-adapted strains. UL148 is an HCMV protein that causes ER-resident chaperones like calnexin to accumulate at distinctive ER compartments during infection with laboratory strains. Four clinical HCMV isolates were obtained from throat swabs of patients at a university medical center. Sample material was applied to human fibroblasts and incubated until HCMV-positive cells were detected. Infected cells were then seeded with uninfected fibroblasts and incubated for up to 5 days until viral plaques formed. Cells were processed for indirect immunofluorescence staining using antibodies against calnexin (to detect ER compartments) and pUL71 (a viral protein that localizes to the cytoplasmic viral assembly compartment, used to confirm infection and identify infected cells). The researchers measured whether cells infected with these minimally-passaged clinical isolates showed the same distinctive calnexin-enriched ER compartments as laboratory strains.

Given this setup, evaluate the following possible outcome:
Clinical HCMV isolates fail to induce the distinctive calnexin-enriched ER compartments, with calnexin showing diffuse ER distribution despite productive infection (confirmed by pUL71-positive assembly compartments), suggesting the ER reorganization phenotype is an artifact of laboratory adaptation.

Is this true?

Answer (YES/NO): NO